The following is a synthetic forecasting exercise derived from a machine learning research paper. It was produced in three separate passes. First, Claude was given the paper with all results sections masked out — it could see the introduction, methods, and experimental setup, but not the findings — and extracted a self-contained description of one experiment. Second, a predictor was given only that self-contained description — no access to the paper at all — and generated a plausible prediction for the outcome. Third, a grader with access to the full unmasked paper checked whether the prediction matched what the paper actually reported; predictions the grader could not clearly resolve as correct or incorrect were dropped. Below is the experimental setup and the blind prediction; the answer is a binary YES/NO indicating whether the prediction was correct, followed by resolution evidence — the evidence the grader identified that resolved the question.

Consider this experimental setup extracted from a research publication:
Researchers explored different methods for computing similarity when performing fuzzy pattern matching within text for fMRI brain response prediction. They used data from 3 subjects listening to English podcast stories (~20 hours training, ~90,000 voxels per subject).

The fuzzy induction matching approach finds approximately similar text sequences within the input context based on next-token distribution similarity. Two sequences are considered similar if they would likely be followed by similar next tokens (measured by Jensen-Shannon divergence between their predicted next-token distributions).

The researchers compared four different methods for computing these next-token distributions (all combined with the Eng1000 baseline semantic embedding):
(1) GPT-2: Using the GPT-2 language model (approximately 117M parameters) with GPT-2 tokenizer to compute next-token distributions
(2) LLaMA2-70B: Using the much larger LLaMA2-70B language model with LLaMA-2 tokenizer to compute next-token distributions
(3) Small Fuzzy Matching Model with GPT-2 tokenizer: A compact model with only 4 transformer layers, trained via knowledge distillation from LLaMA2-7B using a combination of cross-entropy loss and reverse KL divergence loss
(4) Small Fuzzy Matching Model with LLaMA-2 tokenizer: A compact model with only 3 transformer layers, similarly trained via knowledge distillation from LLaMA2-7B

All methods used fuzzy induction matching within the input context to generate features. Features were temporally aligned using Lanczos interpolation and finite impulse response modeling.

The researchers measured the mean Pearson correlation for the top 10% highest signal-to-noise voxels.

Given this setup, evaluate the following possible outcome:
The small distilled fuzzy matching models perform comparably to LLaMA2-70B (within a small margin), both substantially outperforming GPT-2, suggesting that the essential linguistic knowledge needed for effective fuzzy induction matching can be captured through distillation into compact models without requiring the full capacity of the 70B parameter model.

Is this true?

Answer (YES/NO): NO